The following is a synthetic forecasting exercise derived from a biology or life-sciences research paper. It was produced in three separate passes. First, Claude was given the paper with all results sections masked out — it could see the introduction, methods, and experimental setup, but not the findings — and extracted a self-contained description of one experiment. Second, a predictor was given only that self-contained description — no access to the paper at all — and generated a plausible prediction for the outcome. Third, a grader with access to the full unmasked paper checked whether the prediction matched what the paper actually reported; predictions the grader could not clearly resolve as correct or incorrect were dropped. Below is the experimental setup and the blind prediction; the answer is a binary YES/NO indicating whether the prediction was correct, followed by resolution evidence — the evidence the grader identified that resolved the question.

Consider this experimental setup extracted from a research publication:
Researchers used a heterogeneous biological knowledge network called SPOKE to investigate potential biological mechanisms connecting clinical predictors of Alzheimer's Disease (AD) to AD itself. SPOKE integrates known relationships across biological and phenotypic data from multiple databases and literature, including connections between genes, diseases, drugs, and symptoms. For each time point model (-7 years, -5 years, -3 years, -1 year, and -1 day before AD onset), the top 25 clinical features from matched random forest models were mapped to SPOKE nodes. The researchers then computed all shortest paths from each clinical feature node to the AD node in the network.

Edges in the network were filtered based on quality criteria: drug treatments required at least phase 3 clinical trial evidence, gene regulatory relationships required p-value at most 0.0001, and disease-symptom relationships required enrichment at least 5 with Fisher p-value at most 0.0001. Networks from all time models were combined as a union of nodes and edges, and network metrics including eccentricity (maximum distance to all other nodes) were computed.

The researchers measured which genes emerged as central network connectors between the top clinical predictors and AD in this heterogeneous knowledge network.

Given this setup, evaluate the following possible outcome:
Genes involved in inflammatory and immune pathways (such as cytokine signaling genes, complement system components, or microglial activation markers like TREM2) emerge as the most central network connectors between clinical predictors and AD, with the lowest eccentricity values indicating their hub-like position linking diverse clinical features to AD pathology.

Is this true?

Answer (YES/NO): NO